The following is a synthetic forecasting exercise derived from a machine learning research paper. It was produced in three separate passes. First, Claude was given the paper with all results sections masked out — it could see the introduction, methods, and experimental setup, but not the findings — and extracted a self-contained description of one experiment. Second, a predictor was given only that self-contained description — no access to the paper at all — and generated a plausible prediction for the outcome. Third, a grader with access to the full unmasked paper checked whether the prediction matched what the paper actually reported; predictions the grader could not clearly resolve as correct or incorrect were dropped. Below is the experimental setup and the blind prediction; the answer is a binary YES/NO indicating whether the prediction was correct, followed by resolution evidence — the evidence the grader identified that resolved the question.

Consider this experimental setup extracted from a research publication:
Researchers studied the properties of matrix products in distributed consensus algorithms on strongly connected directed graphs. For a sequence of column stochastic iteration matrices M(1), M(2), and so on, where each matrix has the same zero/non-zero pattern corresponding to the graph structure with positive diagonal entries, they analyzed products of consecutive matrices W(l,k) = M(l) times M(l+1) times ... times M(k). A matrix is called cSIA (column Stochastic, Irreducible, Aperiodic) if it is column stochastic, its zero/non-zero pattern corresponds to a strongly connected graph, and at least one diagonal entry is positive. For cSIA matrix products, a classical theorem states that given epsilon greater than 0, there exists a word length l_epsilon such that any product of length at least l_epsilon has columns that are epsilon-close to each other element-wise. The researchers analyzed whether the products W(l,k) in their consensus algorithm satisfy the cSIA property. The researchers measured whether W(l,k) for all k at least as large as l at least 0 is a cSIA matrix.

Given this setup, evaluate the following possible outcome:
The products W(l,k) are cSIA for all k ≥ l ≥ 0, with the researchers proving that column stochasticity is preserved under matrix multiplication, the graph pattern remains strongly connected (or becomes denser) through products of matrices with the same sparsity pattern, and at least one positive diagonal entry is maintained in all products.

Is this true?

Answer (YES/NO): YES